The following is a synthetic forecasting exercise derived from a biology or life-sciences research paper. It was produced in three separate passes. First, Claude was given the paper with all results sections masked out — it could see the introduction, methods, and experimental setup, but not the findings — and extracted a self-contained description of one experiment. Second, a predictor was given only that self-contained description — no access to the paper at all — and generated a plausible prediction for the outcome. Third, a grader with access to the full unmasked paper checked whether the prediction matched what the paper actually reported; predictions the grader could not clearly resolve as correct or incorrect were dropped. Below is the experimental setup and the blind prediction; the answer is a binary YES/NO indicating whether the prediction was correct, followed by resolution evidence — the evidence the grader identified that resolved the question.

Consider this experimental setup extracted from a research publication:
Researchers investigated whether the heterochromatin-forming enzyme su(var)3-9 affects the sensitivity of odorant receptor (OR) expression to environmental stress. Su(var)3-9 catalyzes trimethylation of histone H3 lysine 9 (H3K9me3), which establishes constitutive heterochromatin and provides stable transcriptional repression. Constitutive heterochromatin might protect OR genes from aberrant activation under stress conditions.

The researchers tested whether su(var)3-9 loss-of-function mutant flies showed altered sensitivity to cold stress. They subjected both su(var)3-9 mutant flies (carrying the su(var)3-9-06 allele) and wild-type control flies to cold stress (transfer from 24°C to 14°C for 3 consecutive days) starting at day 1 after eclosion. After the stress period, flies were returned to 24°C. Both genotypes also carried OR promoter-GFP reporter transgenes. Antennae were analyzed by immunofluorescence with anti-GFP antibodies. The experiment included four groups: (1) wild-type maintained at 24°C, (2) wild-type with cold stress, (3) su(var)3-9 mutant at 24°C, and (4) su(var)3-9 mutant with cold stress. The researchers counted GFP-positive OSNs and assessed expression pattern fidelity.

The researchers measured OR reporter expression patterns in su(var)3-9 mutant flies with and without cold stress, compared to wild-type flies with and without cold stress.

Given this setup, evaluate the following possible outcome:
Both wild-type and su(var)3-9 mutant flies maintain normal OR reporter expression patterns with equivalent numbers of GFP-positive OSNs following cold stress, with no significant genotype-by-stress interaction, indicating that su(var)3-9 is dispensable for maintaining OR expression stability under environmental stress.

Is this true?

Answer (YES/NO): NO